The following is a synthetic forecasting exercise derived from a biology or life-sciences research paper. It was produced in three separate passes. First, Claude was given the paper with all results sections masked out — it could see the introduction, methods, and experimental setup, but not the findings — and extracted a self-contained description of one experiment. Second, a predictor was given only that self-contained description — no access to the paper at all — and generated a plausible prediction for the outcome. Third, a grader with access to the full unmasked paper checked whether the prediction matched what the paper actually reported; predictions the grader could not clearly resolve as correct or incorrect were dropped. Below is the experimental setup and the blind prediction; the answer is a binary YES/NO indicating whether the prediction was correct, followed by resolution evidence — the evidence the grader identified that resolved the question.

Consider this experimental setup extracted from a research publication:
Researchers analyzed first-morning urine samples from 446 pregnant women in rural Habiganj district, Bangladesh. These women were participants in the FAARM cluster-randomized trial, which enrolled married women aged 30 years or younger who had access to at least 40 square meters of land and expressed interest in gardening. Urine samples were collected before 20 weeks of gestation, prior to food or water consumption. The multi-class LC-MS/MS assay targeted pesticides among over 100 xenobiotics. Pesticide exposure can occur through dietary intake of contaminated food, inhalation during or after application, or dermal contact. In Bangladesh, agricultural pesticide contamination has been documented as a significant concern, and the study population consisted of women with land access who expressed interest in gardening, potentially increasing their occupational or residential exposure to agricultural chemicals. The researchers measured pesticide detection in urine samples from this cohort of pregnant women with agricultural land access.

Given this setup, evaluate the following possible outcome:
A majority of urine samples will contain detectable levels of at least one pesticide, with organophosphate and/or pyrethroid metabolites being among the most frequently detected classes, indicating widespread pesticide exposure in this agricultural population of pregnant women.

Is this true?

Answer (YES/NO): YES